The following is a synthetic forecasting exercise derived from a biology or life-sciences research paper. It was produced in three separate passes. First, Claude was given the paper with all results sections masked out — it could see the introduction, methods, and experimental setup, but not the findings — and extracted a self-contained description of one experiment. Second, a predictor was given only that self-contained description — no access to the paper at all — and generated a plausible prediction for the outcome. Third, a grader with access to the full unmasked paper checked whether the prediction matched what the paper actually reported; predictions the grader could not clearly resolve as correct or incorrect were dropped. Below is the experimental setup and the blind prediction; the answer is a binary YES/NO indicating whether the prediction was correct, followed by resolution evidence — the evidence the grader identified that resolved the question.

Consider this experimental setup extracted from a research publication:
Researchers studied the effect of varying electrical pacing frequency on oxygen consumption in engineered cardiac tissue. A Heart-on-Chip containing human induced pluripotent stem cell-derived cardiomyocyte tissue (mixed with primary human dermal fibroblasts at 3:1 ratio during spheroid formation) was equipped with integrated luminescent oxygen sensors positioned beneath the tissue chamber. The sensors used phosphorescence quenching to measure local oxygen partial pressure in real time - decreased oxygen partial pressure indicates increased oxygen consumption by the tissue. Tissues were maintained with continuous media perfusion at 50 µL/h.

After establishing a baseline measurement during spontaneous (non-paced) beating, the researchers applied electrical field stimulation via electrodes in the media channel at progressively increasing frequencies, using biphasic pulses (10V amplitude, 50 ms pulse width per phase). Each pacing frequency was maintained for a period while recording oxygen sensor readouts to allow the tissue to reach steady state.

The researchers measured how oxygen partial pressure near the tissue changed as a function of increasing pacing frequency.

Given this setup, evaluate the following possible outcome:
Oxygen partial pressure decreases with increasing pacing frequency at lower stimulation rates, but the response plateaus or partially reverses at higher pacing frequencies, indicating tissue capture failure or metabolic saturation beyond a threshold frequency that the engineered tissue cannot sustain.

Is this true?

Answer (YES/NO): NO